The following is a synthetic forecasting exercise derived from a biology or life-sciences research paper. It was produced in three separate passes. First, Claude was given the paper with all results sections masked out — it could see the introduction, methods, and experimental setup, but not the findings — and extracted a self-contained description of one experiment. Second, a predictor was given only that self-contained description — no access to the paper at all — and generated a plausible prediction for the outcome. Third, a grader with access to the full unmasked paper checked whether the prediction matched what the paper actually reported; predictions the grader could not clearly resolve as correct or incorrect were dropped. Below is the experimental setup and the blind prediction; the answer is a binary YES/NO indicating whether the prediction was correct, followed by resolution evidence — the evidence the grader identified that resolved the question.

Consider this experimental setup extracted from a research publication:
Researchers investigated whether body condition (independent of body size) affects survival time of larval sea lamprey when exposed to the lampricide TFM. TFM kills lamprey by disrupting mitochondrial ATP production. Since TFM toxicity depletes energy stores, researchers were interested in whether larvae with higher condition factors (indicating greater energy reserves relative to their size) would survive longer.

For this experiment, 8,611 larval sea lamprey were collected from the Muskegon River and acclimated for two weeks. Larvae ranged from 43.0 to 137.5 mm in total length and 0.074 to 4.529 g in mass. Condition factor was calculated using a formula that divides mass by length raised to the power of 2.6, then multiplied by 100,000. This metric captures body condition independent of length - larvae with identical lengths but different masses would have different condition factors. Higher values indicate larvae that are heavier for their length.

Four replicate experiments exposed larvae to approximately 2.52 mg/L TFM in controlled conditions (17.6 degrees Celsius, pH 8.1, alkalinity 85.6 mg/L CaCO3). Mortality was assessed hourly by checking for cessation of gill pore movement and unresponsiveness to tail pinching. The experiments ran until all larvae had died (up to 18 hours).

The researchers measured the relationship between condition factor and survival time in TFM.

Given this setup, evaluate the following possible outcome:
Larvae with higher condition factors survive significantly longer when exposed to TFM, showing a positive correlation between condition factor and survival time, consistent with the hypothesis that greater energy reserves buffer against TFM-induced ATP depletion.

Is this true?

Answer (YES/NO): NO